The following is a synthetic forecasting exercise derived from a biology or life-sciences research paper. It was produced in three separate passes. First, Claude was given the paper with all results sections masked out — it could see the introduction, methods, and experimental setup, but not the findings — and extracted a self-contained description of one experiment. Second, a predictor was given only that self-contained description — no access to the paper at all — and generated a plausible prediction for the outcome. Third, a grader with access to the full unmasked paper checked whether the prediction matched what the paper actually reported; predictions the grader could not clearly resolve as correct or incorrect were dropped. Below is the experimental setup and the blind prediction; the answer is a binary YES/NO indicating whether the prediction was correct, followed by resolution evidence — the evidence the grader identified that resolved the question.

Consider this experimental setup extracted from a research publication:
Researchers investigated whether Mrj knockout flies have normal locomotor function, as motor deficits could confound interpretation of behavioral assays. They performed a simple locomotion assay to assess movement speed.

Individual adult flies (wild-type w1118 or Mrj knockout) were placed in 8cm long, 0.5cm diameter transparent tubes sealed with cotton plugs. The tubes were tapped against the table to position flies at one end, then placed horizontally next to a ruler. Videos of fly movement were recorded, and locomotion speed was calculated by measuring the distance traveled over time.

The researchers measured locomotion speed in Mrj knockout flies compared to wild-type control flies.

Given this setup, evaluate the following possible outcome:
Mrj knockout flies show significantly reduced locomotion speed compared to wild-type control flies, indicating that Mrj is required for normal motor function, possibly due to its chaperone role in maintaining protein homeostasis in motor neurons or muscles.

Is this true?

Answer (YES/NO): NO